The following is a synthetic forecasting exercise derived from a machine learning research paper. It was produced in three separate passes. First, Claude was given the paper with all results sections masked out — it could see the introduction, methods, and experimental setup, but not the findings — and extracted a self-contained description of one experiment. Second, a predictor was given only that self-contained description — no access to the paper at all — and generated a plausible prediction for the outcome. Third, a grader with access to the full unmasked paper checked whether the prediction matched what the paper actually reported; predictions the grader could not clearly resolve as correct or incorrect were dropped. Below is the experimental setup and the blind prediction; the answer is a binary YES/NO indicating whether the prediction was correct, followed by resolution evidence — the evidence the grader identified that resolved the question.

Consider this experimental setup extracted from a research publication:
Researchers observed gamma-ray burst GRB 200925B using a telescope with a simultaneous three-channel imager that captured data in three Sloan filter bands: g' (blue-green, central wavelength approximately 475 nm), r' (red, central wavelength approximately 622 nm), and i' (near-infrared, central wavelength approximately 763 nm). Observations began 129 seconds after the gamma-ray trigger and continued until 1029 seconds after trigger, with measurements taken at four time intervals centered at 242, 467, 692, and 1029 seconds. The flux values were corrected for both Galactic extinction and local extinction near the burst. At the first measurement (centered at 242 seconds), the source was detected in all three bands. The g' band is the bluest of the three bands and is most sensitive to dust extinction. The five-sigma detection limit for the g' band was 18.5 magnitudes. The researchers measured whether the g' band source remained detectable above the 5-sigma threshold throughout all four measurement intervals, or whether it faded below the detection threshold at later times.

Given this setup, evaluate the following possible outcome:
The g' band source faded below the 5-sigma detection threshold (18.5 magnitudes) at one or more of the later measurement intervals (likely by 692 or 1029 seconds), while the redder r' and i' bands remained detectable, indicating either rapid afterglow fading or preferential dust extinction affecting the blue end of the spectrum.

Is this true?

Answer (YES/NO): YES